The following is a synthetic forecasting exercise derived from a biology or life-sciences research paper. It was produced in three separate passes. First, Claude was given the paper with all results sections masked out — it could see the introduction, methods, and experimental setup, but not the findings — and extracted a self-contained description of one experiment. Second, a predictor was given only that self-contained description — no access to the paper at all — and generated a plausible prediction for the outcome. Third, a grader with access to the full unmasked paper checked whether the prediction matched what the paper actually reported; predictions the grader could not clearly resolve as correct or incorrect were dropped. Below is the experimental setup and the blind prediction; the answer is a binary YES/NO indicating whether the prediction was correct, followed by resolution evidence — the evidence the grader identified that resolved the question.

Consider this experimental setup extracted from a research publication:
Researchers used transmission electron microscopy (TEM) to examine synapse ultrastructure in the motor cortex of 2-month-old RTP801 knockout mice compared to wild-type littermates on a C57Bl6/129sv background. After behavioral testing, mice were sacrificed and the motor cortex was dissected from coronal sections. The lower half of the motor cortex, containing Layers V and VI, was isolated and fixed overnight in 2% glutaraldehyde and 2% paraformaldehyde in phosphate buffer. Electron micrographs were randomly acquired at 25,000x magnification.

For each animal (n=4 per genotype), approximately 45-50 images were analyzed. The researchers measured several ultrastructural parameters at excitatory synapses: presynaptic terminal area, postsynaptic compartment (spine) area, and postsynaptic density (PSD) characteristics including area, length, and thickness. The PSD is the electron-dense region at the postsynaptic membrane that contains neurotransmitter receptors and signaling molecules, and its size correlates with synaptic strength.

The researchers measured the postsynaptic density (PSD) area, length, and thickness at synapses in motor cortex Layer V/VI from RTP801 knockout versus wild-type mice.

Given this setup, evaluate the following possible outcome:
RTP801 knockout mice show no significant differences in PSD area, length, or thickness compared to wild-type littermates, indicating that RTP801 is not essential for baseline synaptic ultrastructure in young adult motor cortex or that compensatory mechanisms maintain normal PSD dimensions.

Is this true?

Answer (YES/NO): NO